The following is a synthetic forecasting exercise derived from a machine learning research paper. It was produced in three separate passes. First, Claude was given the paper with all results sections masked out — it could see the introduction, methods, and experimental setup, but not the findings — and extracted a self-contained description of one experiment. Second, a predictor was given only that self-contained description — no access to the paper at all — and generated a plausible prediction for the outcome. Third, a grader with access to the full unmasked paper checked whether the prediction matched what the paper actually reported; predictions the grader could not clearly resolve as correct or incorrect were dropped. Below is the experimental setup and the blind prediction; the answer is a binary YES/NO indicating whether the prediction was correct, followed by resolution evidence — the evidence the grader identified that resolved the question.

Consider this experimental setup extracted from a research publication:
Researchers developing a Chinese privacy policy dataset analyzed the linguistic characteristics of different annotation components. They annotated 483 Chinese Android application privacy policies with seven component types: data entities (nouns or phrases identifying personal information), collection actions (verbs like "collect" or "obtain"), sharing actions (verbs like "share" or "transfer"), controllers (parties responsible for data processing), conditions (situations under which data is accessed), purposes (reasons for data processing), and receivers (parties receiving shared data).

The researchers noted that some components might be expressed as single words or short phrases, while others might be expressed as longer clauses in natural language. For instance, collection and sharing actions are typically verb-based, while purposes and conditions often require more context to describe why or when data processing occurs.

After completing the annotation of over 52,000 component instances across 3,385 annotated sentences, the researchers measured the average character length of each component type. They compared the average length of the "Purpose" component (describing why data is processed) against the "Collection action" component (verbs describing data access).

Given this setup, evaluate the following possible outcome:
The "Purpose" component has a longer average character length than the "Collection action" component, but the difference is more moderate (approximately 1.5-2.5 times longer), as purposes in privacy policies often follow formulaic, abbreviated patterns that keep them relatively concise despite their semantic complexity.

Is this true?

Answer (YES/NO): NO